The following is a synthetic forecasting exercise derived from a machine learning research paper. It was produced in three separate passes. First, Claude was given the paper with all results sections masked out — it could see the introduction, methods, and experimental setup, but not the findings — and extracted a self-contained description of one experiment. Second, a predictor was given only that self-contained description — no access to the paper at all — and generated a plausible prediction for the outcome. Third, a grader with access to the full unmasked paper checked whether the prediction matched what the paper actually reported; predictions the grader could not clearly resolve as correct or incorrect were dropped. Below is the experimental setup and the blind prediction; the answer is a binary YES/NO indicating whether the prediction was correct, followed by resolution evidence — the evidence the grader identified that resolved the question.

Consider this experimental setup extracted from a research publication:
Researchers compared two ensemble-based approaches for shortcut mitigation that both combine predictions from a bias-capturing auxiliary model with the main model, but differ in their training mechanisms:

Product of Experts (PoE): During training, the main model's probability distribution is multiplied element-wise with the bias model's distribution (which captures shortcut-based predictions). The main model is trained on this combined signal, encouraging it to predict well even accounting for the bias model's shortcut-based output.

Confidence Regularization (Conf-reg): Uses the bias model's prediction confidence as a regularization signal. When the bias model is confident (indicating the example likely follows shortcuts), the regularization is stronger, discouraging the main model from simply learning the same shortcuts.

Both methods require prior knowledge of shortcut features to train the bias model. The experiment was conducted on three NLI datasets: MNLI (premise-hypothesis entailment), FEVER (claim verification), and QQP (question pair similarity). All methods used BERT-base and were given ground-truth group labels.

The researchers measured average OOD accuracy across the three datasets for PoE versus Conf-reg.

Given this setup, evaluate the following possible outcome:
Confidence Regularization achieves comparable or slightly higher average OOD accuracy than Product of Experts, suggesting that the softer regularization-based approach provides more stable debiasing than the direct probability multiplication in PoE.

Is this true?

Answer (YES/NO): YES